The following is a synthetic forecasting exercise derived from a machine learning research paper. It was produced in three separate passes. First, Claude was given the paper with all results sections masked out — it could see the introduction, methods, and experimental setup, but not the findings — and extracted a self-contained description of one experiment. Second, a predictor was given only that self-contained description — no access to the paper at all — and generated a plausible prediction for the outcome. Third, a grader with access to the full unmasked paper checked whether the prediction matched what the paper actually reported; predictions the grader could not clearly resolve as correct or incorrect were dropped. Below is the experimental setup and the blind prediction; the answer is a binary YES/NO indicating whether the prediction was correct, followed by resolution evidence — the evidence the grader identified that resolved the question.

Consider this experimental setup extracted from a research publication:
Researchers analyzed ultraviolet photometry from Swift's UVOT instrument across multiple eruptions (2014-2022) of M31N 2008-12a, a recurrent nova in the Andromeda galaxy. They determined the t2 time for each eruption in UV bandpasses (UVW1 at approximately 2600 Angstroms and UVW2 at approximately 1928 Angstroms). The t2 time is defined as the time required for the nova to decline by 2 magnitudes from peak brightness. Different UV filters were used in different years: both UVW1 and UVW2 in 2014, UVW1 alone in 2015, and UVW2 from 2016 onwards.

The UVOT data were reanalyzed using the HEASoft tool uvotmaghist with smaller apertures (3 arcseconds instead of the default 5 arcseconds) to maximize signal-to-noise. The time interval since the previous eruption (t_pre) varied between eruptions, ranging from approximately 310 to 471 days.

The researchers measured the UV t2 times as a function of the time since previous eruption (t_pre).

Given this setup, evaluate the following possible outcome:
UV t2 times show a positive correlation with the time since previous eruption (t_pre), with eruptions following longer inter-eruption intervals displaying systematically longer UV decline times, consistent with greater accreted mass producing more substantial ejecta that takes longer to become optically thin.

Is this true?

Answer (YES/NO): NO